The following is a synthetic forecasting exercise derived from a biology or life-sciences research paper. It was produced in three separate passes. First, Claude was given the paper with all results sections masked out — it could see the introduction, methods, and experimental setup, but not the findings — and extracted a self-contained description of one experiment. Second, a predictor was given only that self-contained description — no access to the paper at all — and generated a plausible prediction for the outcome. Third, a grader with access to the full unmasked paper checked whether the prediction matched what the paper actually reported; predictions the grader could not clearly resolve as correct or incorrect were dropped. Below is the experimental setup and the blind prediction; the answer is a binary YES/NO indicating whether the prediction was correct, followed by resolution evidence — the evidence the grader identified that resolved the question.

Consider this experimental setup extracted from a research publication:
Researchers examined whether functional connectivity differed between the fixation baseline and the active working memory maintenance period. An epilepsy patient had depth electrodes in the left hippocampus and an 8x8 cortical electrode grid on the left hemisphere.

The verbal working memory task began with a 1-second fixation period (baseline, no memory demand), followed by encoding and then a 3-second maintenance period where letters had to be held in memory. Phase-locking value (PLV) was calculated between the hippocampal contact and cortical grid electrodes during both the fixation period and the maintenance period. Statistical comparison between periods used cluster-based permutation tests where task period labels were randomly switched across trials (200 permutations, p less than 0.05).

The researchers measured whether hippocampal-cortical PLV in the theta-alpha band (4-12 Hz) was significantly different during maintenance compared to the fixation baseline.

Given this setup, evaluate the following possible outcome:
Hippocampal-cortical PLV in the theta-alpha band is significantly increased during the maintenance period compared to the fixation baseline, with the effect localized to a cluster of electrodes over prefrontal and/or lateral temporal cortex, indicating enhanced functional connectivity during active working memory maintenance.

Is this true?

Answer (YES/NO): NO